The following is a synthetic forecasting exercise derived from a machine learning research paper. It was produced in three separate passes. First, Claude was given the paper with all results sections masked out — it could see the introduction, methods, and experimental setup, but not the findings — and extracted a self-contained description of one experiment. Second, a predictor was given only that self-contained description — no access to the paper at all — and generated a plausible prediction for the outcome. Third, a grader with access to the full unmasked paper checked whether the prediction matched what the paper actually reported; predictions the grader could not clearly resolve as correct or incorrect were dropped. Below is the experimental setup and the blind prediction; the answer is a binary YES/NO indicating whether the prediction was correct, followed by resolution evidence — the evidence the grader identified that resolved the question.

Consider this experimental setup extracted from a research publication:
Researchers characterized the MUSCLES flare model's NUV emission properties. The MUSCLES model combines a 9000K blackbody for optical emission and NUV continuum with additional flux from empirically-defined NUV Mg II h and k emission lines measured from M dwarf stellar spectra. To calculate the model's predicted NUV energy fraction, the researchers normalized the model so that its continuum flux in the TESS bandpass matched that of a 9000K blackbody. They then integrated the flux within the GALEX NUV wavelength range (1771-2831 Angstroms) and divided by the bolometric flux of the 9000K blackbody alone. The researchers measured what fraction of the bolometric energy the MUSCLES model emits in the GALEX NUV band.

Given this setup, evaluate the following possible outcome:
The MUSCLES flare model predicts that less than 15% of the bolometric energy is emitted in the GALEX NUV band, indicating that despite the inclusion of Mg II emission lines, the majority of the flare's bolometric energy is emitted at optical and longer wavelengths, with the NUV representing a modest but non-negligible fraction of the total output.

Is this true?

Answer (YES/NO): NO